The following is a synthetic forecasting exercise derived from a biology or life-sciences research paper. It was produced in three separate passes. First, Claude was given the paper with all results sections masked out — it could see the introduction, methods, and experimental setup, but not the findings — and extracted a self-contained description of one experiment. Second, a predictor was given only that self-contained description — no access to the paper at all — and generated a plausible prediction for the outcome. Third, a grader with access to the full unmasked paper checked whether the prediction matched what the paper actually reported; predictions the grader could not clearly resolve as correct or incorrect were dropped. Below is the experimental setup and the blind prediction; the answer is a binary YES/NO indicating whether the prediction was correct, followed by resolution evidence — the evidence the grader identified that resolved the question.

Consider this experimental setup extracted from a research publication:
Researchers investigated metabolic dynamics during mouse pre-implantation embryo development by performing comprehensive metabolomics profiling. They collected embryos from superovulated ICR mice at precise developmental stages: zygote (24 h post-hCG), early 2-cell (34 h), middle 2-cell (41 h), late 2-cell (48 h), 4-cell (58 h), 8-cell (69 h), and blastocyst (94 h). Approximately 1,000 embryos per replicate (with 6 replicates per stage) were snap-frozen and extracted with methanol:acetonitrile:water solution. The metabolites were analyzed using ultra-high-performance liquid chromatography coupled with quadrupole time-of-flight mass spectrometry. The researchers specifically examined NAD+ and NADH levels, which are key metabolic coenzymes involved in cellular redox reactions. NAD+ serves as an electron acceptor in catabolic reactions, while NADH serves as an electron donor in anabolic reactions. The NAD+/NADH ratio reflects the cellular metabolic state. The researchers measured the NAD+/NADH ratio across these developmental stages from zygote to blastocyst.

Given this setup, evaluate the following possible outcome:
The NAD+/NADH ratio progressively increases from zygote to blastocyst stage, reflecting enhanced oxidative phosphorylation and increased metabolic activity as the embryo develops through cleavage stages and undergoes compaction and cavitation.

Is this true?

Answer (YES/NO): NO